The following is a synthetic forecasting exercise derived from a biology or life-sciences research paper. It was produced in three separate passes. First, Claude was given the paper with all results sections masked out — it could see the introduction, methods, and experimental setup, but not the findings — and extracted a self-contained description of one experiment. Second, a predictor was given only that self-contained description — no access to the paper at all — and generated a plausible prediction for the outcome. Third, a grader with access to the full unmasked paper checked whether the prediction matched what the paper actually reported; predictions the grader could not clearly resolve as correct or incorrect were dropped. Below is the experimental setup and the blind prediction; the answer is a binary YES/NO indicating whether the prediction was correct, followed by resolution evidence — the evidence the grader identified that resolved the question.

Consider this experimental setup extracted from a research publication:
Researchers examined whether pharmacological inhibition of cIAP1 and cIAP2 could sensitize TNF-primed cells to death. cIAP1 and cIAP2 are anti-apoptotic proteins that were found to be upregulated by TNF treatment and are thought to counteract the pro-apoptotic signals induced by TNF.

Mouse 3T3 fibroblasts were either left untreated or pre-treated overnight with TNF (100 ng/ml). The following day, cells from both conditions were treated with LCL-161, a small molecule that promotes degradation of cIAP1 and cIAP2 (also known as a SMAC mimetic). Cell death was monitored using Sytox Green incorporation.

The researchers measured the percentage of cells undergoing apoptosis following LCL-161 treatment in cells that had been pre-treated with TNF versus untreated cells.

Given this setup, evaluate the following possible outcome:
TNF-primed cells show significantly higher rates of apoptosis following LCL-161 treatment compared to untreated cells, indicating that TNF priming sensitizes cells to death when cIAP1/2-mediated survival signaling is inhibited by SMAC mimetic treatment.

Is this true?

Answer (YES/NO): YES